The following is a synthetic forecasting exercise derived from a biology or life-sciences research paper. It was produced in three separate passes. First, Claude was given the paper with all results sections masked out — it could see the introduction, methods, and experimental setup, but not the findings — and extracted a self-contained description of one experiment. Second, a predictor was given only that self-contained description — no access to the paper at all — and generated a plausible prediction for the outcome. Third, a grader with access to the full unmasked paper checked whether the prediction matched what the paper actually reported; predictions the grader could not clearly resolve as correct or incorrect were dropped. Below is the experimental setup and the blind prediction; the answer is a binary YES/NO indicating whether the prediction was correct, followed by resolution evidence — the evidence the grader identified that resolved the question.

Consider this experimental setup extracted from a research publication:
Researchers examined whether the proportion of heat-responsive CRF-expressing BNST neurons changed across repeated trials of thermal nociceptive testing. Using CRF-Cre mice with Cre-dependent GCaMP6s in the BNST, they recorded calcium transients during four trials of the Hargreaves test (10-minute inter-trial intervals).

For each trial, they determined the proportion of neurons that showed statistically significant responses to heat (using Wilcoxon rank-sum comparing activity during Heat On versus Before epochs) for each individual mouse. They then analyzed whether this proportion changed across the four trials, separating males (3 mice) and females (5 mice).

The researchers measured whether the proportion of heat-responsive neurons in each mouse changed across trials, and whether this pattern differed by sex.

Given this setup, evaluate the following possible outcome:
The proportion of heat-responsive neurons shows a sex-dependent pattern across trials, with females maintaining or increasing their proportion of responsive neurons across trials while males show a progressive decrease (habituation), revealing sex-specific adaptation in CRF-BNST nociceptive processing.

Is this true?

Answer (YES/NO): NO